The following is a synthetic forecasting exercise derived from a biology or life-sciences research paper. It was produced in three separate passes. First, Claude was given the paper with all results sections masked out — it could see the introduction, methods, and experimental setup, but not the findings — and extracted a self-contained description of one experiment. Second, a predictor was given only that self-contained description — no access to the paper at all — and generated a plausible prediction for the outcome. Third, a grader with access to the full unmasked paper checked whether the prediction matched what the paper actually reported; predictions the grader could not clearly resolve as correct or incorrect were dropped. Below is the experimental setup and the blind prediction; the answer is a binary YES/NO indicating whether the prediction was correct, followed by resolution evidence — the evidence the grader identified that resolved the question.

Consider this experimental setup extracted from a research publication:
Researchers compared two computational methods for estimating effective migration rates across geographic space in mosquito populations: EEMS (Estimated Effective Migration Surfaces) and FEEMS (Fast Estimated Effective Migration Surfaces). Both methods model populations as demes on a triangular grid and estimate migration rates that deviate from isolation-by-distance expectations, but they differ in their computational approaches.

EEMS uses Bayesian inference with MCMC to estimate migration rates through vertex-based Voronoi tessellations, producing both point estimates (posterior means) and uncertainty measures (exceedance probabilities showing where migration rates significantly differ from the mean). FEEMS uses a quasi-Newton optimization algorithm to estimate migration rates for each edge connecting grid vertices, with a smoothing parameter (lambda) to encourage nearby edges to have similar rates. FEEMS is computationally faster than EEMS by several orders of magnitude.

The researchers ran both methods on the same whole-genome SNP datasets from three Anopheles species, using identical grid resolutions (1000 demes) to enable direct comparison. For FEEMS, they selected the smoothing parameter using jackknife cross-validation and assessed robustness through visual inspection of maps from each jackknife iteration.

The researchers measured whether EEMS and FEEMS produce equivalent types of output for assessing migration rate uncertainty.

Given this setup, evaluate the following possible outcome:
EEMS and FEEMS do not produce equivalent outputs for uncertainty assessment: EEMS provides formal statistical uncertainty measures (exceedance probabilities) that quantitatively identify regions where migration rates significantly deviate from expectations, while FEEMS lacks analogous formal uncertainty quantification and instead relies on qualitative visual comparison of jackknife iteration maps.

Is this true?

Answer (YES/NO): YES